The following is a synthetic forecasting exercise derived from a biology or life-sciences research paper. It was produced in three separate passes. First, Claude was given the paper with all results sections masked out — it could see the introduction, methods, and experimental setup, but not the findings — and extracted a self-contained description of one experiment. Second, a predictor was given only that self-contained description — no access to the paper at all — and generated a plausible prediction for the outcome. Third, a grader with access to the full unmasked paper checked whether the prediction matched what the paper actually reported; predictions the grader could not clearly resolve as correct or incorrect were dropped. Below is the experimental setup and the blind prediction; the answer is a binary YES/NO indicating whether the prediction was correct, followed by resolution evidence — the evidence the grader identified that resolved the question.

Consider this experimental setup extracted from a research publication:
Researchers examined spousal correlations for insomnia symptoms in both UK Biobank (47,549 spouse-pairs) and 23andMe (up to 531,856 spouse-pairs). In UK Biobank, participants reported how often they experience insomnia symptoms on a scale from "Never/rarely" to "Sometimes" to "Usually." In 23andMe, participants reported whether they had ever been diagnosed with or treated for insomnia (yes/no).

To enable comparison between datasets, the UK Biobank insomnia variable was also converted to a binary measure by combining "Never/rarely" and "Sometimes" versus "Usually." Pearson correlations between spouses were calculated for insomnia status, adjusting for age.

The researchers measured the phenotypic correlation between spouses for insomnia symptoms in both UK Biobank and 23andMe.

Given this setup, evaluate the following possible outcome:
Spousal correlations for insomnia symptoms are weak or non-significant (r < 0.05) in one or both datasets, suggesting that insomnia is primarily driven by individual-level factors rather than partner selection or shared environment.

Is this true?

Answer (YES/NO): YES